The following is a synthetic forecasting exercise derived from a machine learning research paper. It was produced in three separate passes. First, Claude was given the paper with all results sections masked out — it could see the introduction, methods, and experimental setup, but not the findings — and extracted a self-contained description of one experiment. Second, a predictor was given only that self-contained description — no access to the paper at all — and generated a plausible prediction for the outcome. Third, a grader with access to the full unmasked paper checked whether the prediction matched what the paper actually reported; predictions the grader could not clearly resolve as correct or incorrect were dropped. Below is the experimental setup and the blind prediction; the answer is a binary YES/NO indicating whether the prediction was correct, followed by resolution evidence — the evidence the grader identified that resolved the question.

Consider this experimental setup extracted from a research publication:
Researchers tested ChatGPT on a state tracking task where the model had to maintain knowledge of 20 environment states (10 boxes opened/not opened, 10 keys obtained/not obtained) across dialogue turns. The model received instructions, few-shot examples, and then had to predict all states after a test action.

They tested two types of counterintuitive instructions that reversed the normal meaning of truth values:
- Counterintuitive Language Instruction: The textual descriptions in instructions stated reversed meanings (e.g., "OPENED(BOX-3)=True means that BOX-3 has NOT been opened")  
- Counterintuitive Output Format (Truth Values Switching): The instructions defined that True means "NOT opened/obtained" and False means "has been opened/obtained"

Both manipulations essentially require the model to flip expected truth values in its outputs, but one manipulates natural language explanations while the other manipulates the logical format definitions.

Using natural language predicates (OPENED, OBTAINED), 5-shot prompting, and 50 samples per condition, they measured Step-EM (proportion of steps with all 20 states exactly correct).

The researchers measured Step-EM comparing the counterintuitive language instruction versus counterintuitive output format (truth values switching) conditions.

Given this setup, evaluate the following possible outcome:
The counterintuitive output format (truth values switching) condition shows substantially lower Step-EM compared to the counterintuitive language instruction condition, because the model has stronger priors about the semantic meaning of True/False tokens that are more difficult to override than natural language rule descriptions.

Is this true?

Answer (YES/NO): NO